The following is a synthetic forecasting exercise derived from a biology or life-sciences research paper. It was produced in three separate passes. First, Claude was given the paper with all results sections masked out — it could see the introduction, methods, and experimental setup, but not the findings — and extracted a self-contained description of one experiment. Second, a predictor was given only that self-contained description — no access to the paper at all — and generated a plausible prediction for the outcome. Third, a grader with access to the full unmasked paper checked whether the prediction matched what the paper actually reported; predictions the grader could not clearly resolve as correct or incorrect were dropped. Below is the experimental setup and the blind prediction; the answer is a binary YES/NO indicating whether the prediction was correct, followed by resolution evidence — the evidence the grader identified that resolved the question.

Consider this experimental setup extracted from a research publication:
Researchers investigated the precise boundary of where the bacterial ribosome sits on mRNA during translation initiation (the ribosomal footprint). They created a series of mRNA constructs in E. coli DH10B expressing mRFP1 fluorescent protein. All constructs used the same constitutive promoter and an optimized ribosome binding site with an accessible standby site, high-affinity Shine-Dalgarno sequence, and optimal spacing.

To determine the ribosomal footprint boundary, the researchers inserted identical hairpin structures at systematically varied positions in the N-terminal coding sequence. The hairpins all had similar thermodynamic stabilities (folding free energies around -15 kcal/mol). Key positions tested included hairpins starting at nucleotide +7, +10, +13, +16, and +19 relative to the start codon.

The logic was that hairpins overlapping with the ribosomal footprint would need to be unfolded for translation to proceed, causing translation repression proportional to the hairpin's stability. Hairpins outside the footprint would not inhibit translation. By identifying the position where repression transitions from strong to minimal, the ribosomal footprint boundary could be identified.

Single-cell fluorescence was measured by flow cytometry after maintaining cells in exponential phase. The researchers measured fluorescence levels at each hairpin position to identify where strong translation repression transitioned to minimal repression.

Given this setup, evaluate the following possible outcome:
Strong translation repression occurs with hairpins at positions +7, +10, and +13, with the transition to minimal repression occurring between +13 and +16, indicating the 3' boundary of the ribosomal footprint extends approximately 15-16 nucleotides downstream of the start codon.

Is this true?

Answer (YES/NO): NO